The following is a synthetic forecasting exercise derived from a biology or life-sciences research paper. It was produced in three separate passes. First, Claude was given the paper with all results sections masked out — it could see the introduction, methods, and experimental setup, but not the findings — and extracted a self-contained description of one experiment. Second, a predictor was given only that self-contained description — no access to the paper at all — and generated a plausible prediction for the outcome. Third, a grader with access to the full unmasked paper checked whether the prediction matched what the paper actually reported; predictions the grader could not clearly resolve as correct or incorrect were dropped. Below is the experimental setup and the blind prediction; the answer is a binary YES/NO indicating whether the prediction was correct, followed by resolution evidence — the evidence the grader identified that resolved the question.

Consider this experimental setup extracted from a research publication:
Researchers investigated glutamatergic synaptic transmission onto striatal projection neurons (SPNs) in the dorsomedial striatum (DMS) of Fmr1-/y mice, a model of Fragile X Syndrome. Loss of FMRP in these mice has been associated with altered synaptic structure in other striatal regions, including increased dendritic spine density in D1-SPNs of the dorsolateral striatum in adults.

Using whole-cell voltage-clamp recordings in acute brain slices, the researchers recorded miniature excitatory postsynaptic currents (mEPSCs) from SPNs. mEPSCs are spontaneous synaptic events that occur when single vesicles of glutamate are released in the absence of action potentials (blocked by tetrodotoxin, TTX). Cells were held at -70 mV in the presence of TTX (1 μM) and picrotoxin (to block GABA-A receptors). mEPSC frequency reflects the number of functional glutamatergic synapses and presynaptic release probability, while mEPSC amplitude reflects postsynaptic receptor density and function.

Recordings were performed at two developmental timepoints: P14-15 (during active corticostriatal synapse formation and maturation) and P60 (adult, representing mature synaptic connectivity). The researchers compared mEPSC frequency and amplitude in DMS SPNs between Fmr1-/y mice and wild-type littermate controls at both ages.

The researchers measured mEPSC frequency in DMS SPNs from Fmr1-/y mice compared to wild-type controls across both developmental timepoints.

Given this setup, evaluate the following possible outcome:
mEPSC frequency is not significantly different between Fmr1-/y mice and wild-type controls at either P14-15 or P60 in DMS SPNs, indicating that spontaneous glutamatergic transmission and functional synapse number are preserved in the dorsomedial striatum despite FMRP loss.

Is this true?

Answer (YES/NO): YES